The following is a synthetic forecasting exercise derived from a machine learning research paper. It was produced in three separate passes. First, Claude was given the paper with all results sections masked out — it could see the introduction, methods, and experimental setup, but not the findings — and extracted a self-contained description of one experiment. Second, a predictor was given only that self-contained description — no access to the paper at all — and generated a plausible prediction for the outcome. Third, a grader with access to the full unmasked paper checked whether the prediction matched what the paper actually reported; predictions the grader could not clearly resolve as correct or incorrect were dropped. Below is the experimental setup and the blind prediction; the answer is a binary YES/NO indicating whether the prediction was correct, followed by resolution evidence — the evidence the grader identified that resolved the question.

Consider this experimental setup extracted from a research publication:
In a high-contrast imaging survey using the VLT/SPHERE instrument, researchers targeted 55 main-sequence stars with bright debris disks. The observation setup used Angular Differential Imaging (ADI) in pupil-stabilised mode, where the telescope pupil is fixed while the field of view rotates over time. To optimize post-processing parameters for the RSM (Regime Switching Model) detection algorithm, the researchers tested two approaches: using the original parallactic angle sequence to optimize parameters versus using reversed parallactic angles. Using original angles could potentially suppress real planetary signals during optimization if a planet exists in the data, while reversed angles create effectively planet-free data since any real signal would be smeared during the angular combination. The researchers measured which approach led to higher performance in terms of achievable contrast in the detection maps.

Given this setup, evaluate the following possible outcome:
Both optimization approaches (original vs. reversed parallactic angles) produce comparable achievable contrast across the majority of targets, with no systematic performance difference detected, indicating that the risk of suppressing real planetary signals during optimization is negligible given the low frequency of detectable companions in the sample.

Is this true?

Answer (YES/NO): NO